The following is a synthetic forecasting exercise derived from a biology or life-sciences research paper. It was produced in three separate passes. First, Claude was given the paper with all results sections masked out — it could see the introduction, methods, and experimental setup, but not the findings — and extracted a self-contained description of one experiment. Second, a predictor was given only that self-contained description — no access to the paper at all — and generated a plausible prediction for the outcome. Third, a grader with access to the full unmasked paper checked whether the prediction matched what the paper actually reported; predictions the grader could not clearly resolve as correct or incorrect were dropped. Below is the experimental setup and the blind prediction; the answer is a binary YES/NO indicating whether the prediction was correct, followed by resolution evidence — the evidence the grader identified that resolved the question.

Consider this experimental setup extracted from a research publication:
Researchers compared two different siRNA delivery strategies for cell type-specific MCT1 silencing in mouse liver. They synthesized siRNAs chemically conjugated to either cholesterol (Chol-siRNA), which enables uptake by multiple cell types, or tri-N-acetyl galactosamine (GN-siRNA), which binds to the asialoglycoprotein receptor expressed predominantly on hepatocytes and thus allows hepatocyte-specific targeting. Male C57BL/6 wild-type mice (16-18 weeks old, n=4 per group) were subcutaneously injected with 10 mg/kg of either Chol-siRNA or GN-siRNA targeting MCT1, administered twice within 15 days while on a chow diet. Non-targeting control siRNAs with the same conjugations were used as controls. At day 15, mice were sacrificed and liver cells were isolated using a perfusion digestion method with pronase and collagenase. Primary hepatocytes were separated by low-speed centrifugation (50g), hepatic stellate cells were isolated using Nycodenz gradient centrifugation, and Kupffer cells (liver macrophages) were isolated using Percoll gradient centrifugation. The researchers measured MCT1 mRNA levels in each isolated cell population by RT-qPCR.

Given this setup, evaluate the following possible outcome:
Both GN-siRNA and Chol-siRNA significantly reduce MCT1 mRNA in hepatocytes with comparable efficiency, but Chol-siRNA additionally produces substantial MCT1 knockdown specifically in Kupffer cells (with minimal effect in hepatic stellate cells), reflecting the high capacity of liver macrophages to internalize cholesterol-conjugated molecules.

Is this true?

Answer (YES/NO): NO